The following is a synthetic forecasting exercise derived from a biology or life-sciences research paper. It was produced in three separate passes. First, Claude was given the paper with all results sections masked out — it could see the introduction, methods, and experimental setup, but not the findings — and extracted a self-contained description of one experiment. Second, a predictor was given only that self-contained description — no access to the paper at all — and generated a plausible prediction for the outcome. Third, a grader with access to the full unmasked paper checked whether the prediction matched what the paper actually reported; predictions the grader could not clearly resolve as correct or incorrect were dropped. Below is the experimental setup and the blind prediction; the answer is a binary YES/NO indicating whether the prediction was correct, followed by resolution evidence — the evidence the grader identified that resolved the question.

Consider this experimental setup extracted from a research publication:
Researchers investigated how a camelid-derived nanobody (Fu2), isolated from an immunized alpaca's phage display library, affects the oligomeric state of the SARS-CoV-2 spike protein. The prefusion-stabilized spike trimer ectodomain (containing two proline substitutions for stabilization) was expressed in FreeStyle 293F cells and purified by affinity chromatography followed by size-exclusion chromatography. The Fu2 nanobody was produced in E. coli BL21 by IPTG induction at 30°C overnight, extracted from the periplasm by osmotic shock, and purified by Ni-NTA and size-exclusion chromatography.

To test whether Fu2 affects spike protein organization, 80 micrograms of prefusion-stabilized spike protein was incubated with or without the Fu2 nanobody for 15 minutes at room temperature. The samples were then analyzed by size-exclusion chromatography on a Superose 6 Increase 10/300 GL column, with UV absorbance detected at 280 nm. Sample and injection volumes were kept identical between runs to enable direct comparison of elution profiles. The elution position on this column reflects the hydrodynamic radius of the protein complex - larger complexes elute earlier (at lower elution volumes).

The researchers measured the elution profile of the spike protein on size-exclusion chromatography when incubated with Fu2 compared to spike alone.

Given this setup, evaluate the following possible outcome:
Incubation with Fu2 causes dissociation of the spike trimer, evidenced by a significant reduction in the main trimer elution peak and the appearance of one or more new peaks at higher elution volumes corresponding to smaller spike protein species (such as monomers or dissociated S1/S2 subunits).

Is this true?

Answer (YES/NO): NO